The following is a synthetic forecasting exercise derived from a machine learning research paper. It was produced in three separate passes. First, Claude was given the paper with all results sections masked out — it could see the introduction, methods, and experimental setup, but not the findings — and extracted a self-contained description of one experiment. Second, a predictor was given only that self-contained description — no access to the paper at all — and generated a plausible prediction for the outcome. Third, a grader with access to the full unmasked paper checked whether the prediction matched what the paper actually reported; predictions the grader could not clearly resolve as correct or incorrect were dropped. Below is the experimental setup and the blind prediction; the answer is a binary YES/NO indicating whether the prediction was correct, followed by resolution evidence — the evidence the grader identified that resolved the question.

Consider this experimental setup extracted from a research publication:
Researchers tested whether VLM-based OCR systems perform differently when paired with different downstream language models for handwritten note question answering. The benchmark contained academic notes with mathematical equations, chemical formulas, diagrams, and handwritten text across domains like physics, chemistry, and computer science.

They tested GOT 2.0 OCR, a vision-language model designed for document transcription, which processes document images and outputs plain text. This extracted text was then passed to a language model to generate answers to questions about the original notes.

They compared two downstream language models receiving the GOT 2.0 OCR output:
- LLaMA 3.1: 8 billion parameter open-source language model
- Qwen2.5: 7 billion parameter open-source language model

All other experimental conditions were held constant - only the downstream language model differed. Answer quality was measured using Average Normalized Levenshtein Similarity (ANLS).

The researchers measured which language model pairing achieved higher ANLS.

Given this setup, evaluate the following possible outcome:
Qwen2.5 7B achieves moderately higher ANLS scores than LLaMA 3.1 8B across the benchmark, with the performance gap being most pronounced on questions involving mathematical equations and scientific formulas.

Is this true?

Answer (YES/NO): NO